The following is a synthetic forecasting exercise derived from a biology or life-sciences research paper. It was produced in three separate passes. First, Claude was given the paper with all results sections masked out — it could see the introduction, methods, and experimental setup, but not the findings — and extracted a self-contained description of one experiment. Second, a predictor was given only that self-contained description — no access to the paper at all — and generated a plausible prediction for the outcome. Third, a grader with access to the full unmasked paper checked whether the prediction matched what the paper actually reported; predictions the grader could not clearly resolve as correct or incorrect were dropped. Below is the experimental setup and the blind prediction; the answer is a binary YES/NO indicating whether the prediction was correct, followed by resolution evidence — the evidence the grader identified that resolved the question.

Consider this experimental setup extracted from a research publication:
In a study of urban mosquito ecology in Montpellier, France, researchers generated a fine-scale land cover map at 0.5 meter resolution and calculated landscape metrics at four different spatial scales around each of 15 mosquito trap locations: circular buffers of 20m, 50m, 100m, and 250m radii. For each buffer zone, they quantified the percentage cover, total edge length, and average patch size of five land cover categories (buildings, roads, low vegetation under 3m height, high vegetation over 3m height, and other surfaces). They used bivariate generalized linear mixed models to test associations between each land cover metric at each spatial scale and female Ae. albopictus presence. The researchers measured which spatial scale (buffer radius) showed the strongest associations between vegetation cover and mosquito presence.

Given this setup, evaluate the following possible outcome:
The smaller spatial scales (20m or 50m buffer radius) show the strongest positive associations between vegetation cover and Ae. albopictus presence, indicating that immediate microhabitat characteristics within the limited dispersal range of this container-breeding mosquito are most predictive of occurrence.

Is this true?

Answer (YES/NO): YES